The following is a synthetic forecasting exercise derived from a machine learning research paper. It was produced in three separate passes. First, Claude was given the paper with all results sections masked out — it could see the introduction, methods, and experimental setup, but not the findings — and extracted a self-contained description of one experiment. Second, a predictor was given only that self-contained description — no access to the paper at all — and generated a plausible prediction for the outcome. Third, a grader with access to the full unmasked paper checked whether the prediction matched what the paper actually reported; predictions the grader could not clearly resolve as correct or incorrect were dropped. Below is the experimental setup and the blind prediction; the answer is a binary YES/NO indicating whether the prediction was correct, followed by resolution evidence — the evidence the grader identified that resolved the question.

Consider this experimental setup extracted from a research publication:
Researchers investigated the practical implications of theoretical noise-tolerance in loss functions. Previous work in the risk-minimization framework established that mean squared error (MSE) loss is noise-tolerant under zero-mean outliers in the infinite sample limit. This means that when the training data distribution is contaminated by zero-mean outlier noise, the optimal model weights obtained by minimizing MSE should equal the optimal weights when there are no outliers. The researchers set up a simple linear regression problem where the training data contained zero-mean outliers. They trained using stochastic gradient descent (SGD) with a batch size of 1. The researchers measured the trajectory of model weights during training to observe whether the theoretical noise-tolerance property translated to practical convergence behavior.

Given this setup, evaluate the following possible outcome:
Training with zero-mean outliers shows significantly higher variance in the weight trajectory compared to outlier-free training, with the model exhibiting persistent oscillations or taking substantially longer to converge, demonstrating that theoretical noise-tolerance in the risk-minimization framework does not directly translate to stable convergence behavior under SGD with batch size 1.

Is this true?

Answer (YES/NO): YES